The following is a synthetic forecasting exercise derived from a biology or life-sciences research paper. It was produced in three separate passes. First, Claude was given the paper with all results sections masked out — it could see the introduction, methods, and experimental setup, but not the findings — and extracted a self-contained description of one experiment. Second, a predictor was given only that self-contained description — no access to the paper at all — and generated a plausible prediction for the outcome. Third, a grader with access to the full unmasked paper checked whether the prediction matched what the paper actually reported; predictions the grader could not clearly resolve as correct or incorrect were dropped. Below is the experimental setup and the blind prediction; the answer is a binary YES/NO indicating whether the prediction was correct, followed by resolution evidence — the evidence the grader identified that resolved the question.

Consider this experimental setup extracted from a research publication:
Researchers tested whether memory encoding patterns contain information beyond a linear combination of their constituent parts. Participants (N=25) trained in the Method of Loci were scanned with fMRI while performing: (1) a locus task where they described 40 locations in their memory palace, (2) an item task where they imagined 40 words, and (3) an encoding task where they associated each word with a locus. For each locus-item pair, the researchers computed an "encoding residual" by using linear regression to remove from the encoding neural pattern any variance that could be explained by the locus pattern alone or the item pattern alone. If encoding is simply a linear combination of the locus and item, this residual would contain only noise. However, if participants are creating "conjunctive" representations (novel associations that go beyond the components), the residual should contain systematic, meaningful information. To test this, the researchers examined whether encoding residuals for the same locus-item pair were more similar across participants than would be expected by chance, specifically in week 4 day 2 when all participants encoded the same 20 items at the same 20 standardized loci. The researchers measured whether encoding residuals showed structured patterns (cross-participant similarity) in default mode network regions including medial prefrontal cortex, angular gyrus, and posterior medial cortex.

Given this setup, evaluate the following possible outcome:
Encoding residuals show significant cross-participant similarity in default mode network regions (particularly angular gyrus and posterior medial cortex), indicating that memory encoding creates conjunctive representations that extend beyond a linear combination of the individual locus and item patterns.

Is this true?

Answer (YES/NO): NO